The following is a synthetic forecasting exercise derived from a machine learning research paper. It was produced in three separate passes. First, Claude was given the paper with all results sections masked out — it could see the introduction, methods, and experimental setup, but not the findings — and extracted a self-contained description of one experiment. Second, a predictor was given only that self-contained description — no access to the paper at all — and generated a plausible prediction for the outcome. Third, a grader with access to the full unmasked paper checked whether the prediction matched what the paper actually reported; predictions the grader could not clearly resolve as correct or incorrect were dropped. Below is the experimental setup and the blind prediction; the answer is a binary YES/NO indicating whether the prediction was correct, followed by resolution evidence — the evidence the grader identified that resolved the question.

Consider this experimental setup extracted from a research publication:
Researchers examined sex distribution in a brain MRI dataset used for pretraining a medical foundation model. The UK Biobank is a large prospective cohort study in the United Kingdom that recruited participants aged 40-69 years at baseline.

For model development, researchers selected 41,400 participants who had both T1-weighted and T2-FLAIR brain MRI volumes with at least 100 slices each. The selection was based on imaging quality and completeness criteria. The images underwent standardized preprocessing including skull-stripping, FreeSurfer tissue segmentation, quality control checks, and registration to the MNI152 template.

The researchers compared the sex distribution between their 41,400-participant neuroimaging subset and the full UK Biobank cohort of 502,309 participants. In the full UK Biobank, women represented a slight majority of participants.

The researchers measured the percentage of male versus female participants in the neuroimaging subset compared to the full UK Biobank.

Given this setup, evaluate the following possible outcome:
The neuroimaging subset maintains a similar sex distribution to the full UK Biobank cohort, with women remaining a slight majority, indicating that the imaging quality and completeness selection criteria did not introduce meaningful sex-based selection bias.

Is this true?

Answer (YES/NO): NO